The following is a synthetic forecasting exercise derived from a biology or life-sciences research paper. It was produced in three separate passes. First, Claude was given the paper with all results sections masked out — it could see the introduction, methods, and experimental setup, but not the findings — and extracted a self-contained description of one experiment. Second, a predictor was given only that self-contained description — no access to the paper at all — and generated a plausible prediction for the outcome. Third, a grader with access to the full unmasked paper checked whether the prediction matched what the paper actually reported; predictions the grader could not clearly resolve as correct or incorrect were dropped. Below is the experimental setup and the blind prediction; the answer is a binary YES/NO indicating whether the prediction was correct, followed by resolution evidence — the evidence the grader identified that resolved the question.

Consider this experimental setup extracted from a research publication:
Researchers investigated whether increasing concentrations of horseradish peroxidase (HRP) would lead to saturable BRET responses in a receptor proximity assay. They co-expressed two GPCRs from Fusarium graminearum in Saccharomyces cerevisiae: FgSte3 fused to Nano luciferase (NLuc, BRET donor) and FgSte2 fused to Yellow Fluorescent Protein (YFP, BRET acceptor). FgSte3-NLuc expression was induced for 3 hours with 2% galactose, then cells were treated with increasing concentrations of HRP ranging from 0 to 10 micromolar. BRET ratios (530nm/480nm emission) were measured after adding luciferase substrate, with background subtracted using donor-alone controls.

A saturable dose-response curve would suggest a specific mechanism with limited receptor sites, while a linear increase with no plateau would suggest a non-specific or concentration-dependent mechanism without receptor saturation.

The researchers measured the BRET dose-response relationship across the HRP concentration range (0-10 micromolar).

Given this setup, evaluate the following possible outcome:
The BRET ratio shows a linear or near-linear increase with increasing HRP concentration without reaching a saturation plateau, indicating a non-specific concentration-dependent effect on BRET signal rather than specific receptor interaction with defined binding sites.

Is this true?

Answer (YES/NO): NO